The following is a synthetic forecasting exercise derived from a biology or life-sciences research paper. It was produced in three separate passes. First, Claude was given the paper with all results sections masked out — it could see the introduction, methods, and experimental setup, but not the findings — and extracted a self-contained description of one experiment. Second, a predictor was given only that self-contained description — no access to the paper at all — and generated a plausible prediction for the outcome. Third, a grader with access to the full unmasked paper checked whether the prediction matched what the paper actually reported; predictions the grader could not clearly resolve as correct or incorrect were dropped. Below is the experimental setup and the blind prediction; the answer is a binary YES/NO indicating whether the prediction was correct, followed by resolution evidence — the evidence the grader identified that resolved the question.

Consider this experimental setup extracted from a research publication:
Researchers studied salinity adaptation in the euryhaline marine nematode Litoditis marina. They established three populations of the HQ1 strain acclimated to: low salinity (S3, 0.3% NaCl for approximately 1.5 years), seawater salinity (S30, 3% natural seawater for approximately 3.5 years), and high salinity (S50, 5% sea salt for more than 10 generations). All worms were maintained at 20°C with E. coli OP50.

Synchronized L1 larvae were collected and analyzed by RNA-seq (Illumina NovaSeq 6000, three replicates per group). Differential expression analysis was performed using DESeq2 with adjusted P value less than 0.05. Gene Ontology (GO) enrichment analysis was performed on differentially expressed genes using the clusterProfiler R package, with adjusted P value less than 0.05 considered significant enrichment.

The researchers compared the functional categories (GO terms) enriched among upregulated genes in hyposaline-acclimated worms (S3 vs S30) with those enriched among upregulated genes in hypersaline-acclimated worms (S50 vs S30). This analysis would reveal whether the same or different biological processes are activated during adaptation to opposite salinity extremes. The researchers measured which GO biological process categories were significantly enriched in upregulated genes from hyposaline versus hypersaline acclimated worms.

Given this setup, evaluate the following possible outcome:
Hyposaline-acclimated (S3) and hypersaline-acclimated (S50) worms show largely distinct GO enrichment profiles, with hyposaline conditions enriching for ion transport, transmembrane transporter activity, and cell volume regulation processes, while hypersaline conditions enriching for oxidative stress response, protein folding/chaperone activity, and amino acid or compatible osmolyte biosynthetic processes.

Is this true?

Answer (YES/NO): NO